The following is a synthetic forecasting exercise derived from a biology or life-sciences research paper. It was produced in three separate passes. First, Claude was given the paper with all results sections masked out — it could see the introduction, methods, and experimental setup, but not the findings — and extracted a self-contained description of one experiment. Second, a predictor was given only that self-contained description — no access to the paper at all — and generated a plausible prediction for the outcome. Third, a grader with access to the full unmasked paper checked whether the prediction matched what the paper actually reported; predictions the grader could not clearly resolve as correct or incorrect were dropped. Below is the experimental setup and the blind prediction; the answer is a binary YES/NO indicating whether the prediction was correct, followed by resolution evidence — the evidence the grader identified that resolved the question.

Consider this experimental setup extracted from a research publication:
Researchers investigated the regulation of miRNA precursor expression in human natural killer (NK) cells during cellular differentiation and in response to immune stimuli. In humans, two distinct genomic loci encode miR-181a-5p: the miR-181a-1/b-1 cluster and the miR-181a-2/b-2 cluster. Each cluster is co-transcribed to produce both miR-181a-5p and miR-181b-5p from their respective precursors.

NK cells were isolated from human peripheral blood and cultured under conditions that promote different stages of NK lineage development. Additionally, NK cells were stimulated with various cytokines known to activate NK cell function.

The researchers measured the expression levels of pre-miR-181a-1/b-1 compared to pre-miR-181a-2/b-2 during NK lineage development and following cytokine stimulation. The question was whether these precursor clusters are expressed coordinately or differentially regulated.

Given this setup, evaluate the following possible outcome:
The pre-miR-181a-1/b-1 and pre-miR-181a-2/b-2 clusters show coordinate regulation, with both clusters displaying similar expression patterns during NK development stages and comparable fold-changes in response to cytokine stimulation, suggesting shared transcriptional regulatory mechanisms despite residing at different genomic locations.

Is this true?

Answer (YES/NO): NO